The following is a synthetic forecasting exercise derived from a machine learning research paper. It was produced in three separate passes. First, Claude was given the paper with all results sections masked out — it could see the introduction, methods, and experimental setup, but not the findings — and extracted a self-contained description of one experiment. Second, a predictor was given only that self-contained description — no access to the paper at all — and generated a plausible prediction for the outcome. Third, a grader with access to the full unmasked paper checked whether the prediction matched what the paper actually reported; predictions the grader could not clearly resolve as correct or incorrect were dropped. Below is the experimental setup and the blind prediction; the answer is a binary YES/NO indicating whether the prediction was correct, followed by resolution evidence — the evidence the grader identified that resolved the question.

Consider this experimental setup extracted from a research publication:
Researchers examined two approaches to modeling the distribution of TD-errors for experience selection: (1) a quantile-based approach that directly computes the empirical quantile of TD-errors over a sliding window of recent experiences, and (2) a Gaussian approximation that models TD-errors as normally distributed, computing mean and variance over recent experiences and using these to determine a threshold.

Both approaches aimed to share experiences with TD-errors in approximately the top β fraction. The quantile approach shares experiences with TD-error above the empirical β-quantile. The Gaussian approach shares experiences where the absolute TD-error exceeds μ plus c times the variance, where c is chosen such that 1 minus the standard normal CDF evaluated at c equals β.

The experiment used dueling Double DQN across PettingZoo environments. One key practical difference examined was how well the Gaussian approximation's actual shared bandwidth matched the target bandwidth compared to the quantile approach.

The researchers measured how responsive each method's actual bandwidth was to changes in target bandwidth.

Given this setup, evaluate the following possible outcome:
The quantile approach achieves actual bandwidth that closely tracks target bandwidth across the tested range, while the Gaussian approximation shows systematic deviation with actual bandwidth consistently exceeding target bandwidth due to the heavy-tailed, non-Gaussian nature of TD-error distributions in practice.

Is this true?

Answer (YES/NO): NO